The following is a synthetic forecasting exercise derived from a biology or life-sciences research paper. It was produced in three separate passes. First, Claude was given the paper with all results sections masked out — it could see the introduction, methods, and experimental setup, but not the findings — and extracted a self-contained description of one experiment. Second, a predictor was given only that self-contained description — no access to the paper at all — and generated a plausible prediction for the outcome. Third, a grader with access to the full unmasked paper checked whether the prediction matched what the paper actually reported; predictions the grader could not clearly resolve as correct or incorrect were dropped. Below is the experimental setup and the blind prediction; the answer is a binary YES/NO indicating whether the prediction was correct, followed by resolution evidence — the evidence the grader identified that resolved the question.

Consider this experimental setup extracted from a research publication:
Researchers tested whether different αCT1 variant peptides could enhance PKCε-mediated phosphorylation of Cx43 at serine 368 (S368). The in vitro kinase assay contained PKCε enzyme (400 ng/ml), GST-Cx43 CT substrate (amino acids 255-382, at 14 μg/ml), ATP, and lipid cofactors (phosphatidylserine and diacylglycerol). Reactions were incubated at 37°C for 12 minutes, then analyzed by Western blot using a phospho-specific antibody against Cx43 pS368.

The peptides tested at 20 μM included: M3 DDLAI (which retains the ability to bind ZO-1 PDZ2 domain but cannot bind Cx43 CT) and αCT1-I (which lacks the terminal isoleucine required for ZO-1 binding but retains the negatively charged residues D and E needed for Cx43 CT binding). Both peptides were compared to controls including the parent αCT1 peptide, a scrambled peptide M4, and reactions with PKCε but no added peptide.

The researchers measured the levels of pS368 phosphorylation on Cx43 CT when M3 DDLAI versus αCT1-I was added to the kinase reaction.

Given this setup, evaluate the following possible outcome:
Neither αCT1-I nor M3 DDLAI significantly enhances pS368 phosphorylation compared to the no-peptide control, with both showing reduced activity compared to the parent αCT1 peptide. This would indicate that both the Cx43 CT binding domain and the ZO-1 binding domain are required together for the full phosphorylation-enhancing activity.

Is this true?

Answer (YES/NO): NO